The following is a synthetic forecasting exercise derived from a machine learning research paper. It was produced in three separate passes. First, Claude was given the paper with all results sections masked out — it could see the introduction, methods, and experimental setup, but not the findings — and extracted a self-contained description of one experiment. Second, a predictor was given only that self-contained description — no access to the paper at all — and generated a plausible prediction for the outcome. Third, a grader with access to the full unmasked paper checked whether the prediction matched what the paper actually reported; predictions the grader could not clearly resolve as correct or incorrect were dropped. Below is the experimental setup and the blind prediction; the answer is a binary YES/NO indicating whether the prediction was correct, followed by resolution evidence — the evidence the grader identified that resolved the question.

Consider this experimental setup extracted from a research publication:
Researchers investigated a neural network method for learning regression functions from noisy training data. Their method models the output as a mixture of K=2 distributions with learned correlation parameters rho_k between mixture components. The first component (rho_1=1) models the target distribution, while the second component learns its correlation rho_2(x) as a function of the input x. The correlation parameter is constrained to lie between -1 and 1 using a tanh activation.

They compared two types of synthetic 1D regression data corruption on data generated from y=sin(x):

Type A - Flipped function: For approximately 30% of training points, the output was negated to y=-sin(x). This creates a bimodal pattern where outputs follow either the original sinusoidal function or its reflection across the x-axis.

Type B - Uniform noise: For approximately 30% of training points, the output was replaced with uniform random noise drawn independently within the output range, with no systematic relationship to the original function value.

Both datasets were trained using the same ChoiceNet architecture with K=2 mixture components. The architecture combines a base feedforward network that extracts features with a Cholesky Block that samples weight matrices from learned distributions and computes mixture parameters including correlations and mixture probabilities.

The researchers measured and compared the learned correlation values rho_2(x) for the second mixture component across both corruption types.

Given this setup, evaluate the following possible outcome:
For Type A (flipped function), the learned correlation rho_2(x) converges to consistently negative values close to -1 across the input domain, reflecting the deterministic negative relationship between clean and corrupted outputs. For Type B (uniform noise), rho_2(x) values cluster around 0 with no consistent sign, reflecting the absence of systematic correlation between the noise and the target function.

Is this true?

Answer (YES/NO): NO